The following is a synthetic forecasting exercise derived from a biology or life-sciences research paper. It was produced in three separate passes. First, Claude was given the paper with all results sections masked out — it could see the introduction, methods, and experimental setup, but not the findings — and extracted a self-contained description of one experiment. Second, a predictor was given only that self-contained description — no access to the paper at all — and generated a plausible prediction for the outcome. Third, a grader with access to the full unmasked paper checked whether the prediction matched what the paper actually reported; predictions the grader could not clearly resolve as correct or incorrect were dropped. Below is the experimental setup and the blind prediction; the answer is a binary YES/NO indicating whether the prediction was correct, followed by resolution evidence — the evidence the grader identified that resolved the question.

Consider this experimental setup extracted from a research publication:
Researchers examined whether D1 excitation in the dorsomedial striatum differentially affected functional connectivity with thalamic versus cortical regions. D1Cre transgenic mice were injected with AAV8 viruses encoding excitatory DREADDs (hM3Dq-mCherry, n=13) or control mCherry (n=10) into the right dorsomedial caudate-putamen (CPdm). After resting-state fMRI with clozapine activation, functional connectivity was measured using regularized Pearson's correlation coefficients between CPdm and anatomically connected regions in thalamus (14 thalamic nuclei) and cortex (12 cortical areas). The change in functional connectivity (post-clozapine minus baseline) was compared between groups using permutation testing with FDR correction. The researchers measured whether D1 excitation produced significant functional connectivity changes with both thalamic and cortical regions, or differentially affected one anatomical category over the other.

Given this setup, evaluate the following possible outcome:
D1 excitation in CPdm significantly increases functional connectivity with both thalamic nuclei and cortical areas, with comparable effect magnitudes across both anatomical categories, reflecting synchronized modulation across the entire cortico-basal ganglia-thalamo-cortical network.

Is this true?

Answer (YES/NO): NO